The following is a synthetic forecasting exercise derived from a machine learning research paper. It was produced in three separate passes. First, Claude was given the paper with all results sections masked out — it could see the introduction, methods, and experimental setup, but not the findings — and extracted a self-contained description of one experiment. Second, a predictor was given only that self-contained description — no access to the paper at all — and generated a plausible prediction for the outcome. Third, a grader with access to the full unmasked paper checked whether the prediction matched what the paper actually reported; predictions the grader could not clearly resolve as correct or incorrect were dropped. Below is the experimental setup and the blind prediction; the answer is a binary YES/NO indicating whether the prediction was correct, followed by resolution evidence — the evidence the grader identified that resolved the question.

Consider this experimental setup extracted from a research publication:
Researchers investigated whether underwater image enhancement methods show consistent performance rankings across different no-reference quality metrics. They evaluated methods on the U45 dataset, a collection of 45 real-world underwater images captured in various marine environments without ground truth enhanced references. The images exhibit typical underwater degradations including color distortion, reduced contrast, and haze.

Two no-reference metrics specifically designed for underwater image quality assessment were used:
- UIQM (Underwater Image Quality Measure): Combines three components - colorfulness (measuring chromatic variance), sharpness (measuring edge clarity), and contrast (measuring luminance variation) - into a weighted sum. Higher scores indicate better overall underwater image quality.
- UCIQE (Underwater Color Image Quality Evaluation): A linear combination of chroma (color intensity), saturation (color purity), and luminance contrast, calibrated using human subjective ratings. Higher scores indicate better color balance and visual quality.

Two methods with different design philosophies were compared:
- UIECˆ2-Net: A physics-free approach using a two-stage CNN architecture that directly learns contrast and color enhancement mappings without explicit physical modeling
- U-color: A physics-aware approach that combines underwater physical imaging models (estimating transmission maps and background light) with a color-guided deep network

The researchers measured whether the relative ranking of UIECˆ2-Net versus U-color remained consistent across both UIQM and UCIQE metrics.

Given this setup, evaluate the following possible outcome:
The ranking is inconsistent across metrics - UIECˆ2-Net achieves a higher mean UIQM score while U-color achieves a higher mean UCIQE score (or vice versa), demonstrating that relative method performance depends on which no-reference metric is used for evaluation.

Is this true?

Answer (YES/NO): YES